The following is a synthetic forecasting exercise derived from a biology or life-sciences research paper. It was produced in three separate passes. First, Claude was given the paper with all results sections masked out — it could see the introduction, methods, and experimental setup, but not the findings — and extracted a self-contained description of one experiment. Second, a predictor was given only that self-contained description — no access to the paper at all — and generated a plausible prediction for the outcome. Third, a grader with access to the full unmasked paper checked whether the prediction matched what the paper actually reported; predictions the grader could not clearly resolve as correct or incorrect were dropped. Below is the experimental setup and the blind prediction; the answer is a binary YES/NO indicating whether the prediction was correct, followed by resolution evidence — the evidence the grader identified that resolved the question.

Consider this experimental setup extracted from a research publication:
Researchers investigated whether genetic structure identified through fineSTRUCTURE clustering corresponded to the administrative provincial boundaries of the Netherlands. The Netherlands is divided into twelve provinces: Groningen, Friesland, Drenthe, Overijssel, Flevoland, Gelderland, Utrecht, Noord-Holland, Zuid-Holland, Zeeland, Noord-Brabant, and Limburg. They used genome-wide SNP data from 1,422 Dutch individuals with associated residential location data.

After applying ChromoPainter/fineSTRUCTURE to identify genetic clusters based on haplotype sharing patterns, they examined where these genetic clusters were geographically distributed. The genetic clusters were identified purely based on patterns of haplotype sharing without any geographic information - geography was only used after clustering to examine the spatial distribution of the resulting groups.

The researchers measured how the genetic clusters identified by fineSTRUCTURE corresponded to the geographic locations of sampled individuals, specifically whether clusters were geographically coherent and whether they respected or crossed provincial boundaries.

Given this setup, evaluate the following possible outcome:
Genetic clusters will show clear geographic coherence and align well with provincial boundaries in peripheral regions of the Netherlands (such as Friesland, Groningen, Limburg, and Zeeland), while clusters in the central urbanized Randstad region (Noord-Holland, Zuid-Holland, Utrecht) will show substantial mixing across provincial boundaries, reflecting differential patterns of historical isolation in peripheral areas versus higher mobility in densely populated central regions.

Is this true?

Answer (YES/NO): NO